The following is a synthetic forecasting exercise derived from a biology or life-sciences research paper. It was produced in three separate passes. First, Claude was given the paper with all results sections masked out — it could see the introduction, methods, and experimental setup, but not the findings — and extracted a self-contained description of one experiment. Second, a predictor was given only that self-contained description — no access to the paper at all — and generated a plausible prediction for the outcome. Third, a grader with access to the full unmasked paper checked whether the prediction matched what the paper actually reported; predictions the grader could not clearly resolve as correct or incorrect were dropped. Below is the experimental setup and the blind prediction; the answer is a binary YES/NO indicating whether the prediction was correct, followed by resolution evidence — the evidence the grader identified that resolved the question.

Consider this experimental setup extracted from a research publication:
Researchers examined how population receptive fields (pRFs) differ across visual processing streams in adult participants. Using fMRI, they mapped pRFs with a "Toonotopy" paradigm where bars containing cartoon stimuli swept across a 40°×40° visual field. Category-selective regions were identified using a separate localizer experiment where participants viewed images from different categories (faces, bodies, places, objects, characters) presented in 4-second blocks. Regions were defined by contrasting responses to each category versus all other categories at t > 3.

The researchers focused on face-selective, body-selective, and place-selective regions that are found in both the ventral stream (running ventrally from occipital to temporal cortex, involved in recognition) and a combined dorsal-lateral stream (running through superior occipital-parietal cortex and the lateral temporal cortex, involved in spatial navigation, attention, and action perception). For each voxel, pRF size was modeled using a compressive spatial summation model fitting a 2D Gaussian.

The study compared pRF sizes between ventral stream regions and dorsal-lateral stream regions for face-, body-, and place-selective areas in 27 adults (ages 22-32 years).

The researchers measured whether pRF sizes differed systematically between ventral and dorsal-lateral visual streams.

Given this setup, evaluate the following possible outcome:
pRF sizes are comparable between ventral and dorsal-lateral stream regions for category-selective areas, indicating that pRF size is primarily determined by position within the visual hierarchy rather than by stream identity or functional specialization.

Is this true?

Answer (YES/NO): NO